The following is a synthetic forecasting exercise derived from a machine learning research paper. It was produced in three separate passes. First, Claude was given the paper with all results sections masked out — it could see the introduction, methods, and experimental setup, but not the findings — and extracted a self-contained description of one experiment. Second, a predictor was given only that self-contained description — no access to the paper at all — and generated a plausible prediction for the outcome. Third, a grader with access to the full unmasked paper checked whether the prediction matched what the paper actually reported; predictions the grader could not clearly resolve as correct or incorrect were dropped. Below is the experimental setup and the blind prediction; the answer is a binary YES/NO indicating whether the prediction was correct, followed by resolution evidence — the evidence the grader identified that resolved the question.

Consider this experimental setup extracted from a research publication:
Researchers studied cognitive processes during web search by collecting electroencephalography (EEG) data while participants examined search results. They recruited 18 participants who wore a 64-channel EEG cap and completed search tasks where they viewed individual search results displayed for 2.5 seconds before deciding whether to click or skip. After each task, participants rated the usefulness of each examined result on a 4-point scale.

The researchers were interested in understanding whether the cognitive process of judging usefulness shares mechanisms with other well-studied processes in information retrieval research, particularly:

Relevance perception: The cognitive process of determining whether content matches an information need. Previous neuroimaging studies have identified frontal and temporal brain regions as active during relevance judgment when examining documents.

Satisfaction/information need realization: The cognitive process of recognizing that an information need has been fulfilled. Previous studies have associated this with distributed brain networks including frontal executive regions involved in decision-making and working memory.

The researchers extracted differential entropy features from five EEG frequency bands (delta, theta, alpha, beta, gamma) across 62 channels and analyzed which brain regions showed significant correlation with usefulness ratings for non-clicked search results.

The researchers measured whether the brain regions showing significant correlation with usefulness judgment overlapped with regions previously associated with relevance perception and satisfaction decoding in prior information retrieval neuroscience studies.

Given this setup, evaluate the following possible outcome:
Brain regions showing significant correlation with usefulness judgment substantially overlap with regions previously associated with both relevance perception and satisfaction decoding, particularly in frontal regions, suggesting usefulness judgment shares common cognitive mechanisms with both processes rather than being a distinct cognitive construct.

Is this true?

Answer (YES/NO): YES